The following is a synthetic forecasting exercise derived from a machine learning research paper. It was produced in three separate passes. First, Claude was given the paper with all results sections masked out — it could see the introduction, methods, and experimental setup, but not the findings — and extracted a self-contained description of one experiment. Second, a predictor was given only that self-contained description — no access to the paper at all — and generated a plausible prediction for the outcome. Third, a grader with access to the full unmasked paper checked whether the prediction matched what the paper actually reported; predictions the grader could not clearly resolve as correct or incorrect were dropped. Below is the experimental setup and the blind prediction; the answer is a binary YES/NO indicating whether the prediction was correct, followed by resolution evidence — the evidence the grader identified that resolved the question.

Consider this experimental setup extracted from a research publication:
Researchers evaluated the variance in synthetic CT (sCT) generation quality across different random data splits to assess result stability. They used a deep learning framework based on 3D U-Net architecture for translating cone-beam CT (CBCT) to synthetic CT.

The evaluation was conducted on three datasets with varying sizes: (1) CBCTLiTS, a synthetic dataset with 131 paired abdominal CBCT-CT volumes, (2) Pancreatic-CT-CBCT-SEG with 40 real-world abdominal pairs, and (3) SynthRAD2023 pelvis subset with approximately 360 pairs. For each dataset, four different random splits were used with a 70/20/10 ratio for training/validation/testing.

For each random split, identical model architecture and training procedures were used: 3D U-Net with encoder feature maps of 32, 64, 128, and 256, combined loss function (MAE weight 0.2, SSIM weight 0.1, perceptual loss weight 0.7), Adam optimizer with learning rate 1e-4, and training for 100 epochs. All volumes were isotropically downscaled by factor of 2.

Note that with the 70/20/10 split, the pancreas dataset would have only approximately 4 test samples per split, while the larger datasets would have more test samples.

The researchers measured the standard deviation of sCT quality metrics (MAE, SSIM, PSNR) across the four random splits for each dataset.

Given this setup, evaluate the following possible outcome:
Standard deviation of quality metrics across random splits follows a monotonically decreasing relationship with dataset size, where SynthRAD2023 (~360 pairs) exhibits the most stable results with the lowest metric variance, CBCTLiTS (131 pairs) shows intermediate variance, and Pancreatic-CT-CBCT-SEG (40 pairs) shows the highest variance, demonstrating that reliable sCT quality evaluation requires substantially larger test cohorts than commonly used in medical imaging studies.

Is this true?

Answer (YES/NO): NO